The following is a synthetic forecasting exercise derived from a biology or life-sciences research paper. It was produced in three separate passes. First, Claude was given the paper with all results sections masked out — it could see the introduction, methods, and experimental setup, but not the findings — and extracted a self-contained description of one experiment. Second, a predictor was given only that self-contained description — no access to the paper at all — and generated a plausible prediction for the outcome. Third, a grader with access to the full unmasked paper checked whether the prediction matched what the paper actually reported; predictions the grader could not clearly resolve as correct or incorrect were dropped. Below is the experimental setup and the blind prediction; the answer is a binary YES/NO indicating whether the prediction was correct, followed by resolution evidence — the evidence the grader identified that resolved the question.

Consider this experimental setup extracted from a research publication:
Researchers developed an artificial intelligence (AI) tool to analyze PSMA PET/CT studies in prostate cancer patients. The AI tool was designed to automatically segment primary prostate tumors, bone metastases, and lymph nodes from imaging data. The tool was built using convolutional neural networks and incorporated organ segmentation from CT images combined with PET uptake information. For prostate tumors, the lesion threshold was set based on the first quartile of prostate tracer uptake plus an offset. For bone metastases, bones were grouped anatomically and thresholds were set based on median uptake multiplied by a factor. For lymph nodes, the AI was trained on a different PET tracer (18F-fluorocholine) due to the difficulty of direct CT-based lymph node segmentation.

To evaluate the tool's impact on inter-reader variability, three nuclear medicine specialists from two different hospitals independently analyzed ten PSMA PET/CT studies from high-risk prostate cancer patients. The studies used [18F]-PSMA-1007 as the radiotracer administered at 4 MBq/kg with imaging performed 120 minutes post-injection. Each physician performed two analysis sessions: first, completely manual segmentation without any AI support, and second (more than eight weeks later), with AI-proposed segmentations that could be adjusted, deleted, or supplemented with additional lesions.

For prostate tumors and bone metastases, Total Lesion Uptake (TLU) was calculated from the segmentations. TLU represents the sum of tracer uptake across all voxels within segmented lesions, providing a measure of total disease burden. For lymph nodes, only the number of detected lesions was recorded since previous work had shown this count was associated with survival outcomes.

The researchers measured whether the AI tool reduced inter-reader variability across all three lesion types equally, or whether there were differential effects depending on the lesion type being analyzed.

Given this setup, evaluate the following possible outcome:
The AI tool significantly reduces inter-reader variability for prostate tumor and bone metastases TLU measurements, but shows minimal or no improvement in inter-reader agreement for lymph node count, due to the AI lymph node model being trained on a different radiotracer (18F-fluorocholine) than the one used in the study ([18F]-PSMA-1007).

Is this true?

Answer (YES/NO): YES